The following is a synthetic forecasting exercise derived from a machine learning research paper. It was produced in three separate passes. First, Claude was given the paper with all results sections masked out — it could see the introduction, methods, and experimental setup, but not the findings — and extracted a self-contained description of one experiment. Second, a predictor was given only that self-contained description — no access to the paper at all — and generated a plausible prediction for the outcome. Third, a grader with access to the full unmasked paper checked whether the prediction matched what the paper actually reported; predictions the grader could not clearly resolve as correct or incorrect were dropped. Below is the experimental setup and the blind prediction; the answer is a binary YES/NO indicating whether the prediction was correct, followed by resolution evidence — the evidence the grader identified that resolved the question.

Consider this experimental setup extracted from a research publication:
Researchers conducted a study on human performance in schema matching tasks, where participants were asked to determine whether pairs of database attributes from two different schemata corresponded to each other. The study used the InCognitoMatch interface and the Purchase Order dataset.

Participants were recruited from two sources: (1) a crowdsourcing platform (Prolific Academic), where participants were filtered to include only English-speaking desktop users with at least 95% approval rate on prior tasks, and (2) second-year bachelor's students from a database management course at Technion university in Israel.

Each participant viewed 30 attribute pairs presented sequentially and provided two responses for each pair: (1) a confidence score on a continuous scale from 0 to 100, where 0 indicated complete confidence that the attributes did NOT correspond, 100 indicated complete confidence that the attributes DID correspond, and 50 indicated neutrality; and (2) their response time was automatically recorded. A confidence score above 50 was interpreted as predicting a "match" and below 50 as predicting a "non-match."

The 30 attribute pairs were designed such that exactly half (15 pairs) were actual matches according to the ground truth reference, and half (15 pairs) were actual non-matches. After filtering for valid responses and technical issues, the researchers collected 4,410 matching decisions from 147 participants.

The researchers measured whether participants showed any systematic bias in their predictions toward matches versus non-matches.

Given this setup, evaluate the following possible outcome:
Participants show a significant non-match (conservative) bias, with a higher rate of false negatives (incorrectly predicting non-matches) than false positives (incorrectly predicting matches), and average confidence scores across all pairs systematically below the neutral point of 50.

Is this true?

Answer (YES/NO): NO